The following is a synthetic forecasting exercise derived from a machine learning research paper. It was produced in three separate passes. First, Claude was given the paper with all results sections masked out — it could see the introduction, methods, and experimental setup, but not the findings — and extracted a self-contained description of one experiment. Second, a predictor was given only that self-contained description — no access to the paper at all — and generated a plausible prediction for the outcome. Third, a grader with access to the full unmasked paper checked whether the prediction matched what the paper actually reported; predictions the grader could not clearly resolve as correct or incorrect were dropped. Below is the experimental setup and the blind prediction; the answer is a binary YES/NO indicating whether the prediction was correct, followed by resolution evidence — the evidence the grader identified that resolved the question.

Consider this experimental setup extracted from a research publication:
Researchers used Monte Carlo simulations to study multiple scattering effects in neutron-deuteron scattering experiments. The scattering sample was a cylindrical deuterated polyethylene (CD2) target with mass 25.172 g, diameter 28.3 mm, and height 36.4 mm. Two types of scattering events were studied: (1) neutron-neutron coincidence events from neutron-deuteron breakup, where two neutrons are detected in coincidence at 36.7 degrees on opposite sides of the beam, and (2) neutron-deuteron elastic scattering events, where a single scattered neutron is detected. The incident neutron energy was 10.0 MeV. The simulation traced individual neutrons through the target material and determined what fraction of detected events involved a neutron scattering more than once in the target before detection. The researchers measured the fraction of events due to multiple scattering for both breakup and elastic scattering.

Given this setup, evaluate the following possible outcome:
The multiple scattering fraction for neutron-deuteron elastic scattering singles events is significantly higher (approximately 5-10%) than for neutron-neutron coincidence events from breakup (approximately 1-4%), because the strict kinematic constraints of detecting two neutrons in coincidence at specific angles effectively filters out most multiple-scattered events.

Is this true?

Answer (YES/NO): NO